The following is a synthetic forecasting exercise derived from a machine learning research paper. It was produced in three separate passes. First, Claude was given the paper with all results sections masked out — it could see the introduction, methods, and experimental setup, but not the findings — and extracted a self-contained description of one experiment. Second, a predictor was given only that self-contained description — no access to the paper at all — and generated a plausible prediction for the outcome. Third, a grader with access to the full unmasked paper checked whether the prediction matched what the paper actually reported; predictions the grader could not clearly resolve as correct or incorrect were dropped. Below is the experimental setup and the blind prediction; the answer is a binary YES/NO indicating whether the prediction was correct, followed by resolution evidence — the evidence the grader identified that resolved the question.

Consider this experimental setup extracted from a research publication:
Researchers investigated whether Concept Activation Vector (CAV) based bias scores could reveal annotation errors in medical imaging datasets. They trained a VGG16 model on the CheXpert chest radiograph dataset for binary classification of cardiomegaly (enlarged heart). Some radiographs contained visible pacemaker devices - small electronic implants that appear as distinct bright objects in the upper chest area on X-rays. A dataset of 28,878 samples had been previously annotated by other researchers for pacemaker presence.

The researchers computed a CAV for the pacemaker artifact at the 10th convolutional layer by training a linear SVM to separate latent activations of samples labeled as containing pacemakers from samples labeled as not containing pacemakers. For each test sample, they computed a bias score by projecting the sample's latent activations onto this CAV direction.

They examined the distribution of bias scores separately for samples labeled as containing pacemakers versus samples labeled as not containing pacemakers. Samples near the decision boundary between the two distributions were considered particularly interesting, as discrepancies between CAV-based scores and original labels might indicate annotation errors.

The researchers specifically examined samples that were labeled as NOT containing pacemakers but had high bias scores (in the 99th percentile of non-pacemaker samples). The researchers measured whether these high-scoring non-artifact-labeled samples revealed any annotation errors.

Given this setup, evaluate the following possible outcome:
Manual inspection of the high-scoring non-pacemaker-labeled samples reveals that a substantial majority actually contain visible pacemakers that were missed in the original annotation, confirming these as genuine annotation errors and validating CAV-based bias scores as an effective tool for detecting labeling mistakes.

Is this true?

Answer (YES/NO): YES